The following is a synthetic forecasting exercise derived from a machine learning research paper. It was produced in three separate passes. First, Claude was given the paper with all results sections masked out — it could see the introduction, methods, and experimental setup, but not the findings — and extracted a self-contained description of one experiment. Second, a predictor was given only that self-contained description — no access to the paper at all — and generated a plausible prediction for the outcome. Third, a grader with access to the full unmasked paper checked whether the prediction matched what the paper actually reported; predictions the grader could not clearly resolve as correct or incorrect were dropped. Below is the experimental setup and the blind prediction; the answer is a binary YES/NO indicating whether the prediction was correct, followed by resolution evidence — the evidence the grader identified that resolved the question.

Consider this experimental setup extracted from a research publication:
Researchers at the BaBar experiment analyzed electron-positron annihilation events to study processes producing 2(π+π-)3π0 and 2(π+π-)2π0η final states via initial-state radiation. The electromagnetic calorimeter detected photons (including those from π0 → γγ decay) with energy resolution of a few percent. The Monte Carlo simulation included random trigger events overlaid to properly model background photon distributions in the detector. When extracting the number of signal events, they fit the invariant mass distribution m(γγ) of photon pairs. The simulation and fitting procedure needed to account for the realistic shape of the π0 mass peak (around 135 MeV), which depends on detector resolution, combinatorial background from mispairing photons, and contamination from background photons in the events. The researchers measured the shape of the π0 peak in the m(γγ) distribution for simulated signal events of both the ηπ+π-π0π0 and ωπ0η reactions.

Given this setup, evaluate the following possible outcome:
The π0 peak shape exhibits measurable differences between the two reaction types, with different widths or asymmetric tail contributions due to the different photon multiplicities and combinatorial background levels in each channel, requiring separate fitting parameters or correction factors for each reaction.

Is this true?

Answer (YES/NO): NO